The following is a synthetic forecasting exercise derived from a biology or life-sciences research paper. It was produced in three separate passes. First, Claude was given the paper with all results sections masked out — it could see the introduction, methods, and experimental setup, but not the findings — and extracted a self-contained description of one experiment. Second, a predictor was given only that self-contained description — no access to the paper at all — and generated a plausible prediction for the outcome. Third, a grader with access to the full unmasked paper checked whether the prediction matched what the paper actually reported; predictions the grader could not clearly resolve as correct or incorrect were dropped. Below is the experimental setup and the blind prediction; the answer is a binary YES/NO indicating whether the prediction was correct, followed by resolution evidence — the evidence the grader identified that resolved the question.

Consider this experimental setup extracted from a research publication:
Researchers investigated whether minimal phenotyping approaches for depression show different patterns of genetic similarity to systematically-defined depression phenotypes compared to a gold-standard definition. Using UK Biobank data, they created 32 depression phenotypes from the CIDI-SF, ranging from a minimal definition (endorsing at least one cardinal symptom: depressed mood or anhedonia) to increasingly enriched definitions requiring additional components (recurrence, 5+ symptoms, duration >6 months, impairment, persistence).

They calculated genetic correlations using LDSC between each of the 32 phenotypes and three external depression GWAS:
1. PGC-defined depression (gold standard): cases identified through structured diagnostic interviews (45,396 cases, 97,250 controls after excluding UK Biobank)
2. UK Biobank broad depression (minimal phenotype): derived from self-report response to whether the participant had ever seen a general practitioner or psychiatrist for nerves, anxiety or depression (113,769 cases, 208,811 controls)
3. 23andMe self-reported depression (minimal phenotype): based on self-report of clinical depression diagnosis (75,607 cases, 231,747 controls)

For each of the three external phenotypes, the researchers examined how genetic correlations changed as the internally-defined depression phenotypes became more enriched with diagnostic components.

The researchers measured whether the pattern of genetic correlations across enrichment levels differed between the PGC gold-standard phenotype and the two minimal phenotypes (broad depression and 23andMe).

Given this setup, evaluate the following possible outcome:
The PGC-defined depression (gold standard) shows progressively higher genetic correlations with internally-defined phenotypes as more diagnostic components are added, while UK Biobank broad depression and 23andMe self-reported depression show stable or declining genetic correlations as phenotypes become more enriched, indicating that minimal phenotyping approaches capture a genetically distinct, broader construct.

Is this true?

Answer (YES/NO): NO